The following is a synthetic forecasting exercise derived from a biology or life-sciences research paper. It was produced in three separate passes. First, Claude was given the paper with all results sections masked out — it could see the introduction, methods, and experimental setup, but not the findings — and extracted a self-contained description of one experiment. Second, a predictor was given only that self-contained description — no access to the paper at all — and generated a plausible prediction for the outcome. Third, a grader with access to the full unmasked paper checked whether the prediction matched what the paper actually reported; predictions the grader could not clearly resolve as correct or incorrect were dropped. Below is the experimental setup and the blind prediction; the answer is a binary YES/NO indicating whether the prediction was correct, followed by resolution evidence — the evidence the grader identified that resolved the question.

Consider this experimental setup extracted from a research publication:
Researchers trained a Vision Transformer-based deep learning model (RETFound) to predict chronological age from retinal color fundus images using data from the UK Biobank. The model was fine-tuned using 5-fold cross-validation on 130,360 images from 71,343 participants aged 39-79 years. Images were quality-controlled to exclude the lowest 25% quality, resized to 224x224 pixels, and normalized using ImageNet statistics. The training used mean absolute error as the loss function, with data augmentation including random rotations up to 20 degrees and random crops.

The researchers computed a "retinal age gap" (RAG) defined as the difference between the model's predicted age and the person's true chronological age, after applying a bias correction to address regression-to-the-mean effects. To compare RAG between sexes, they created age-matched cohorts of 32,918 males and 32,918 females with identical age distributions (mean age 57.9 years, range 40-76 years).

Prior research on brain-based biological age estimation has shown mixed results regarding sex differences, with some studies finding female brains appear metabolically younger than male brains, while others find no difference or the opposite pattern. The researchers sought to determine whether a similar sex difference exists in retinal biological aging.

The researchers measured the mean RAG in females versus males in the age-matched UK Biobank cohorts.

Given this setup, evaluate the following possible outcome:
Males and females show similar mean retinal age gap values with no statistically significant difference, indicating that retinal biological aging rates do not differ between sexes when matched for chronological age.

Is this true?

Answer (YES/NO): NO